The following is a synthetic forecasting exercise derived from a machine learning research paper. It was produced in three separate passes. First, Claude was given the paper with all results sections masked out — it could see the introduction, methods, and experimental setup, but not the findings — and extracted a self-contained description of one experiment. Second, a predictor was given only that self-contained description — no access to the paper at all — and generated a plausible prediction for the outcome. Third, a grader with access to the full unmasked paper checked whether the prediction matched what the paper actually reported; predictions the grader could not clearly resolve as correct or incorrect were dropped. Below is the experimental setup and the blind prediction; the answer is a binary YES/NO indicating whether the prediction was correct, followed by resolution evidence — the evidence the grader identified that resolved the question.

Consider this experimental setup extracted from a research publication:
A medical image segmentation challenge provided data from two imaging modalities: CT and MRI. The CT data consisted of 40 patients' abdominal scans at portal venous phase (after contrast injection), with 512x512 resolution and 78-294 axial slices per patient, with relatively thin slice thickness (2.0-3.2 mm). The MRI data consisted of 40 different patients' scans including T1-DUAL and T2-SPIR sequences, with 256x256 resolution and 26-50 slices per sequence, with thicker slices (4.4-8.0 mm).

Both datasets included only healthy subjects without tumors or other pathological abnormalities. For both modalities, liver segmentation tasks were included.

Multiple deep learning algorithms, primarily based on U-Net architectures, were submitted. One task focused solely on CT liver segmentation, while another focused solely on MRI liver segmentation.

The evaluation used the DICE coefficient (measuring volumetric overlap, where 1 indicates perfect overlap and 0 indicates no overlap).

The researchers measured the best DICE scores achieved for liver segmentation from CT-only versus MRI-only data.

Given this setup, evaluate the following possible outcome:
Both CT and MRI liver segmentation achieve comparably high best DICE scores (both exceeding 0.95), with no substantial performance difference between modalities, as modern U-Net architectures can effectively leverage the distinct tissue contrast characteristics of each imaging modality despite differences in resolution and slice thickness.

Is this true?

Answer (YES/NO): NO